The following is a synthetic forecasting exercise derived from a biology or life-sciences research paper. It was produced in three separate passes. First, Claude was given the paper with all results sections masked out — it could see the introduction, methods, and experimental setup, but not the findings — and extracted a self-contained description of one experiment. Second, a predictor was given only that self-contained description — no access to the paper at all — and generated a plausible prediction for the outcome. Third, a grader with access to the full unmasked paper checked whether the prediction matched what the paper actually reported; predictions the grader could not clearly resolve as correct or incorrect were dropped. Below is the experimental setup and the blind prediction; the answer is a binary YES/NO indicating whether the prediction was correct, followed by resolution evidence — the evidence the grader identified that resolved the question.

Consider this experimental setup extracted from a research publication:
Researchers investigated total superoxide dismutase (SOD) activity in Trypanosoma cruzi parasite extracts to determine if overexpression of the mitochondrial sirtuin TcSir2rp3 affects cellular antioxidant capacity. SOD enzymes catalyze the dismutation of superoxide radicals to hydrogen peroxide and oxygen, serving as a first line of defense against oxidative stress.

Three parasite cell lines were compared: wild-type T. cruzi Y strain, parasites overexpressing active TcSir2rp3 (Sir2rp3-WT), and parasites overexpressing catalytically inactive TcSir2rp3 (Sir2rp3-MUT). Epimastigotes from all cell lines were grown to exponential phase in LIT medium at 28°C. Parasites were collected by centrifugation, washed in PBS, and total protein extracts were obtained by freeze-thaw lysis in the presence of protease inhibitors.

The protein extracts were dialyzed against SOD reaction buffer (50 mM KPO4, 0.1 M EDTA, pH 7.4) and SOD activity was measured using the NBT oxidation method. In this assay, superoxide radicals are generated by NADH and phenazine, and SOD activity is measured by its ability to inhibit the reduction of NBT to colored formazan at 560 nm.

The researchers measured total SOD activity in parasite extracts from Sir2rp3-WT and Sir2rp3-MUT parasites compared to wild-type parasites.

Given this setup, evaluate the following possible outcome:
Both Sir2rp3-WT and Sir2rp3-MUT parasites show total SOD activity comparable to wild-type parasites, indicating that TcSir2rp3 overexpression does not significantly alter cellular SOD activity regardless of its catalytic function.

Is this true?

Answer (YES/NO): NO